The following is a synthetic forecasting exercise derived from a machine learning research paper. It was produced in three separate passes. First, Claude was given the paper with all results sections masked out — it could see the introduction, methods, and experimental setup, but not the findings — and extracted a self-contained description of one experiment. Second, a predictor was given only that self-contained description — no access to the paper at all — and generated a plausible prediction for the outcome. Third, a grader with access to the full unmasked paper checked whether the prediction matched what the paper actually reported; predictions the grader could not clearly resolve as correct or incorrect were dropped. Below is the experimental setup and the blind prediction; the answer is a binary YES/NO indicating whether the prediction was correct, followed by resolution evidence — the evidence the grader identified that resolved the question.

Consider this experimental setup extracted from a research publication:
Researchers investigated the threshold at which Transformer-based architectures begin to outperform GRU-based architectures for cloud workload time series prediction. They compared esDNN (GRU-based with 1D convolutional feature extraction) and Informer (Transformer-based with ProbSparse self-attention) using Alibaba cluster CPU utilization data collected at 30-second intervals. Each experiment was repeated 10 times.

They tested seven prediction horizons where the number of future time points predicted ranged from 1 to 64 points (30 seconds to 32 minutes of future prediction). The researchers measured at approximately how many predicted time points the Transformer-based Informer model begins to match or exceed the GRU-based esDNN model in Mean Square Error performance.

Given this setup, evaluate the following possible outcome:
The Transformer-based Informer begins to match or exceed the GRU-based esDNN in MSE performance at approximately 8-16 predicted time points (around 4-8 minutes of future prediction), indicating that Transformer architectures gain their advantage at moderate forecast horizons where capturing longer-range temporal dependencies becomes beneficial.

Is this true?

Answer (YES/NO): YES